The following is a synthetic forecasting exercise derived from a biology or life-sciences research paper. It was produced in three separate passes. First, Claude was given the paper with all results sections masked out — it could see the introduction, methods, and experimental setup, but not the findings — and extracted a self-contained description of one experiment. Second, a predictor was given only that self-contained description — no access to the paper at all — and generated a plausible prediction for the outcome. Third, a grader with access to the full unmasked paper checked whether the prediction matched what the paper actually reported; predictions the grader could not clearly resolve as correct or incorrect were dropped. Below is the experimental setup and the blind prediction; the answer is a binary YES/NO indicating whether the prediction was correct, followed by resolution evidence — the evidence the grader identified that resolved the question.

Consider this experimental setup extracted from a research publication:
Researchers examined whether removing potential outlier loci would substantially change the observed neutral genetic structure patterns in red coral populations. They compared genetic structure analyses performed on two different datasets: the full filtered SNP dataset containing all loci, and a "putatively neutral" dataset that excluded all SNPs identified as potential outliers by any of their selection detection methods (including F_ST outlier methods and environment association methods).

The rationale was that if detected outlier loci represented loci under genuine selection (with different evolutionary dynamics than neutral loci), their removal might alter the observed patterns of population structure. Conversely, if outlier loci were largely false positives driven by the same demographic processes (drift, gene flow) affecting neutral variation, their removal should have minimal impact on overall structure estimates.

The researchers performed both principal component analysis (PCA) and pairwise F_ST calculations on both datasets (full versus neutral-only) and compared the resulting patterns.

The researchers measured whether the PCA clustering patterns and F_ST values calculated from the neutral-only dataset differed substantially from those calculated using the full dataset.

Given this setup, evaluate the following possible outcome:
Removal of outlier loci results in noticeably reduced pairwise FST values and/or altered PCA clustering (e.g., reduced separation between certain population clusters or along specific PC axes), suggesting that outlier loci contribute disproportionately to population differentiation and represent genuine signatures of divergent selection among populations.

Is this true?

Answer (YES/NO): NO